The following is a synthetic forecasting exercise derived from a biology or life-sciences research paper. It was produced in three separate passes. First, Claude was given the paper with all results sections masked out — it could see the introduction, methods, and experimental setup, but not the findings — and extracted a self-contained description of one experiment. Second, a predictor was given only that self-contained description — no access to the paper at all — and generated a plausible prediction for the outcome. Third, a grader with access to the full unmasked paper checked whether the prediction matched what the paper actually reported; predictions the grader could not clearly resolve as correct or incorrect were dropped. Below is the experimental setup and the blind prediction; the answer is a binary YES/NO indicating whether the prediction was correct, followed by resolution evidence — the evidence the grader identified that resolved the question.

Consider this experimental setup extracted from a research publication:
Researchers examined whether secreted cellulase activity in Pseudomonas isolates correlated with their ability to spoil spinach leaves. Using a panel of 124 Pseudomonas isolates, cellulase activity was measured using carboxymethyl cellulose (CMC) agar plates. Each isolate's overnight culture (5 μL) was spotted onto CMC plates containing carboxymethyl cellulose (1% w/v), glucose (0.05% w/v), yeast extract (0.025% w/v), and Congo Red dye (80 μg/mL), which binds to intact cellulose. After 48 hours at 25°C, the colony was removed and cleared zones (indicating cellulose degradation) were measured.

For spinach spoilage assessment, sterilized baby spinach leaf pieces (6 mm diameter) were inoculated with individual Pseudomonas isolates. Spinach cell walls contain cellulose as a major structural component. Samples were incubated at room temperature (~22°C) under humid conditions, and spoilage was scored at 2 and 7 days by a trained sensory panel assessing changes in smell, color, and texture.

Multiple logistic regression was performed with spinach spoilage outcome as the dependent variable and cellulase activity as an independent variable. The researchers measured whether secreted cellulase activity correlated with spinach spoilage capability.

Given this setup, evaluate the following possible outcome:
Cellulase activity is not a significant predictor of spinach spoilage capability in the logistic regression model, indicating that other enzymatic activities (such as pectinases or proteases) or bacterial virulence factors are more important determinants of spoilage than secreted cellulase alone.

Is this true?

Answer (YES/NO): YES